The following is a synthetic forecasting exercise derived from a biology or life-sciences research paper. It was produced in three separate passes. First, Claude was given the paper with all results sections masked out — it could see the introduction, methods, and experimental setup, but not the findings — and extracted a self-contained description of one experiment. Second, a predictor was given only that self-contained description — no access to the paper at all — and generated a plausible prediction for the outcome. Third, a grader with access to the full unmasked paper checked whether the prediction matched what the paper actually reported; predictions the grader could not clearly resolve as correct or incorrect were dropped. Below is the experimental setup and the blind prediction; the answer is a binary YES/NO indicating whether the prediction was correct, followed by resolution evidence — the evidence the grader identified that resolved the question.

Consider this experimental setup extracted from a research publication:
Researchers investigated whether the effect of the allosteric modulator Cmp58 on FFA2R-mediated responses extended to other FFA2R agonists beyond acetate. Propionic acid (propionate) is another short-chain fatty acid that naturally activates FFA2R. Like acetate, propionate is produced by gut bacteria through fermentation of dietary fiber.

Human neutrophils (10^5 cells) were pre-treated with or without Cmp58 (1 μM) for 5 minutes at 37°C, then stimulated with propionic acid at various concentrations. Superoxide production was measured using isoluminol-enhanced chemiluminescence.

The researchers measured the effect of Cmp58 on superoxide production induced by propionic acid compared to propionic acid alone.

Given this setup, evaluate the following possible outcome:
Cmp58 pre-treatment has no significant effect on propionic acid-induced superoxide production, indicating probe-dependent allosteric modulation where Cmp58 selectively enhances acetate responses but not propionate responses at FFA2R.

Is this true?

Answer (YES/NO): NO